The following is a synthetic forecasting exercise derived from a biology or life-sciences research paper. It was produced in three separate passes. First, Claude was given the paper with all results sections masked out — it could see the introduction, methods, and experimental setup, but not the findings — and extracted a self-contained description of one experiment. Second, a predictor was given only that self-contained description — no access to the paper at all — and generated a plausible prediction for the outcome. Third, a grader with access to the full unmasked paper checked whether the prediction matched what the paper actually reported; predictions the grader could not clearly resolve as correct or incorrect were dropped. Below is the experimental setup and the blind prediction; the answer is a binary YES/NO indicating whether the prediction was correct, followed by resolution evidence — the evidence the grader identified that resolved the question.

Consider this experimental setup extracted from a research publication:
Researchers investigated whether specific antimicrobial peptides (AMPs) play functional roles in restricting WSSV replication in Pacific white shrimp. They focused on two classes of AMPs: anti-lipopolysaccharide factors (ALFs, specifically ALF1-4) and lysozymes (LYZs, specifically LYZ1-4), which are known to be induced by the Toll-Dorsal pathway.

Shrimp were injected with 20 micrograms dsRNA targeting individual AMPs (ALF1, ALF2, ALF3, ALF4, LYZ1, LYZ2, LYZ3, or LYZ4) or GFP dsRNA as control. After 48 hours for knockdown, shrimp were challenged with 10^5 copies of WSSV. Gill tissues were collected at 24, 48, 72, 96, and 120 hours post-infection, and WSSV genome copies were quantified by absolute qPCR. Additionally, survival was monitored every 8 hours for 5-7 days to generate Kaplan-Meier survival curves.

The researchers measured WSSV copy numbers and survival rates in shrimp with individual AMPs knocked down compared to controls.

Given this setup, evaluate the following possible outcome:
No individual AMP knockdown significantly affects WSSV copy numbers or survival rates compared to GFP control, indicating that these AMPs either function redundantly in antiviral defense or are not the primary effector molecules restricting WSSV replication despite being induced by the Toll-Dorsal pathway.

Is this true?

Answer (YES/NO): NO